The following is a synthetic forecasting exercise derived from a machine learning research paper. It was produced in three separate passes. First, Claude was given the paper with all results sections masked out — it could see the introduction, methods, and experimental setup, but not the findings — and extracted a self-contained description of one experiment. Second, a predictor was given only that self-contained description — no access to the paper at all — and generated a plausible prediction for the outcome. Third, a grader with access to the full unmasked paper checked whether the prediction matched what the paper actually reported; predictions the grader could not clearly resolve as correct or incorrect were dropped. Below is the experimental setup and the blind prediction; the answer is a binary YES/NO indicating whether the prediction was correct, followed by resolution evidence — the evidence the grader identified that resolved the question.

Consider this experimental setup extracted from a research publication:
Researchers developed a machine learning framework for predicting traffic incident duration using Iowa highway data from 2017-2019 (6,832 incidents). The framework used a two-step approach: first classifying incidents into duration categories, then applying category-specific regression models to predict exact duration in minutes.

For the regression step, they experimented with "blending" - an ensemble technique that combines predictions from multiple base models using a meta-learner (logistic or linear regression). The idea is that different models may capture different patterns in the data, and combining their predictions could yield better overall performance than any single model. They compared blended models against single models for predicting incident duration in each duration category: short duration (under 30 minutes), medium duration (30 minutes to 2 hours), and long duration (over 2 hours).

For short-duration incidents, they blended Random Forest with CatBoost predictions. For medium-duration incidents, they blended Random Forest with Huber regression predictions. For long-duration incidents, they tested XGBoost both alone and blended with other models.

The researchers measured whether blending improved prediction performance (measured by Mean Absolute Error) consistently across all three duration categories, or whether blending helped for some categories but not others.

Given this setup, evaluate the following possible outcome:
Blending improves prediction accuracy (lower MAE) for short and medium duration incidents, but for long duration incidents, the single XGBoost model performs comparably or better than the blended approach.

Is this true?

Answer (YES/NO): YES